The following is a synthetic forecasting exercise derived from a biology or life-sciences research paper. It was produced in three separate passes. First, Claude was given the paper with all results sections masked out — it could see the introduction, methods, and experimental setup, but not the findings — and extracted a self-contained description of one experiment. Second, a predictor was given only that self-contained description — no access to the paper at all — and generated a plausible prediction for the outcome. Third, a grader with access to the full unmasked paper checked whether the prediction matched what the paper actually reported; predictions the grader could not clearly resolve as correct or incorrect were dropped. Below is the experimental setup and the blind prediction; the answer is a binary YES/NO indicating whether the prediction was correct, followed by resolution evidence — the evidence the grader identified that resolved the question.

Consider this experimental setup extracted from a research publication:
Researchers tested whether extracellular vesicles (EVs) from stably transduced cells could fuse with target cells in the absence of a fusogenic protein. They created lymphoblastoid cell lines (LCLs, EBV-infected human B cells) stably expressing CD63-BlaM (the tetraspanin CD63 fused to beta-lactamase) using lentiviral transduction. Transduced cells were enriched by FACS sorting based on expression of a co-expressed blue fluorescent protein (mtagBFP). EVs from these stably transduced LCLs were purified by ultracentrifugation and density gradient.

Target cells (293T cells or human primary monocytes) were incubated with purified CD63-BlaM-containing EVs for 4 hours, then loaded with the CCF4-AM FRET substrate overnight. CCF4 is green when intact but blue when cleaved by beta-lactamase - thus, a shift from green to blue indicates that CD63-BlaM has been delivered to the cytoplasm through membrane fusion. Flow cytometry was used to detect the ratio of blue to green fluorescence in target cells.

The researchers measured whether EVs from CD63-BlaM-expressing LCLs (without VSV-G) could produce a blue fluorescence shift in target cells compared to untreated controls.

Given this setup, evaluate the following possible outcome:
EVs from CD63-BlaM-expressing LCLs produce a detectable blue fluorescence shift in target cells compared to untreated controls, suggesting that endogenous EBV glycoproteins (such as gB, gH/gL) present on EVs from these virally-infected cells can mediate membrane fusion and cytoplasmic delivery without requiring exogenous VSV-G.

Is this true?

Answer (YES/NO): NO